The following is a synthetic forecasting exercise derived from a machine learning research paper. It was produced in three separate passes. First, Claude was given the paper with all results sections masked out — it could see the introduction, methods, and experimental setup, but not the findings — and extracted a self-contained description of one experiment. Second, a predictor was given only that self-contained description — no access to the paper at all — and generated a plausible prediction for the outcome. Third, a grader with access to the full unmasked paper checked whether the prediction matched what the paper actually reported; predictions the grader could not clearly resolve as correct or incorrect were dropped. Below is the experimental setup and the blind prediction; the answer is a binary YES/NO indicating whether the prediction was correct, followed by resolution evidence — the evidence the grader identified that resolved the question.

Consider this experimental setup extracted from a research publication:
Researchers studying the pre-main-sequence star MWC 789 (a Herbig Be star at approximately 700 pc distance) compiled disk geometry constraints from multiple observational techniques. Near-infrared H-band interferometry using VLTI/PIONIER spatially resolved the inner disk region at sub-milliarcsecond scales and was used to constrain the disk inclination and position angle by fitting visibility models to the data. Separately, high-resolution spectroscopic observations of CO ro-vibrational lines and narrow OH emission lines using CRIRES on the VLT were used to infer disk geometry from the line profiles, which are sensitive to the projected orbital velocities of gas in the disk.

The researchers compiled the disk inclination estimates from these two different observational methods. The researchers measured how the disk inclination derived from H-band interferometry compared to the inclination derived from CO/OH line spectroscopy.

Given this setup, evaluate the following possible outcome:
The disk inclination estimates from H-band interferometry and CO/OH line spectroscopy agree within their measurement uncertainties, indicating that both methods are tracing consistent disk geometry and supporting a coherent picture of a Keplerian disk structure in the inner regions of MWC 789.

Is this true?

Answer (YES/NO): NO